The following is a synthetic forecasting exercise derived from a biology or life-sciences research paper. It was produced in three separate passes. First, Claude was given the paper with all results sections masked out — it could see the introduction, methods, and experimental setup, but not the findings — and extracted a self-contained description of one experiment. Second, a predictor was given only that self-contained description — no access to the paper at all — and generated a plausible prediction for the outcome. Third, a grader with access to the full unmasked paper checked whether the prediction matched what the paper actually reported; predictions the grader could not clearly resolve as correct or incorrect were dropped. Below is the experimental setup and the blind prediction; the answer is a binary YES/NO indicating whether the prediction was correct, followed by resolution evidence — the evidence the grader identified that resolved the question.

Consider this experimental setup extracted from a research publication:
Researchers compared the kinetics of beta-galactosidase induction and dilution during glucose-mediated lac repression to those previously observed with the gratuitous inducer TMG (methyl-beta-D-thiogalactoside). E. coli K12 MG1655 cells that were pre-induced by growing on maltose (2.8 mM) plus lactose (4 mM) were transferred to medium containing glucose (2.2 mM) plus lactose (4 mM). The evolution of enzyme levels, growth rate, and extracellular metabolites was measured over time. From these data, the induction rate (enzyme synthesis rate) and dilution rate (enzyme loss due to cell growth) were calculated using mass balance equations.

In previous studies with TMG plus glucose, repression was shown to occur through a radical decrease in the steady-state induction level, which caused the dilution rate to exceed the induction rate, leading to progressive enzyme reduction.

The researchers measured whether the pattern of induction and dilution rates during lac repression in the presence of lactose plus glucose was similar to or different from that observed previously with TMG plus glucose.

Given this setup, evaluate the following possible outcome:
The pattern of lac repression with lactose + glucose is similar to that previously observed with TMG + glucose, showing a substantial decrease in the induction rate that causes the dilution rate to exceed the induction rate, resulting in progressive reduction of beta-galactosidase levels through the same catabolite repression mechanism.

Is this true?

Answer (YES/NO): YES